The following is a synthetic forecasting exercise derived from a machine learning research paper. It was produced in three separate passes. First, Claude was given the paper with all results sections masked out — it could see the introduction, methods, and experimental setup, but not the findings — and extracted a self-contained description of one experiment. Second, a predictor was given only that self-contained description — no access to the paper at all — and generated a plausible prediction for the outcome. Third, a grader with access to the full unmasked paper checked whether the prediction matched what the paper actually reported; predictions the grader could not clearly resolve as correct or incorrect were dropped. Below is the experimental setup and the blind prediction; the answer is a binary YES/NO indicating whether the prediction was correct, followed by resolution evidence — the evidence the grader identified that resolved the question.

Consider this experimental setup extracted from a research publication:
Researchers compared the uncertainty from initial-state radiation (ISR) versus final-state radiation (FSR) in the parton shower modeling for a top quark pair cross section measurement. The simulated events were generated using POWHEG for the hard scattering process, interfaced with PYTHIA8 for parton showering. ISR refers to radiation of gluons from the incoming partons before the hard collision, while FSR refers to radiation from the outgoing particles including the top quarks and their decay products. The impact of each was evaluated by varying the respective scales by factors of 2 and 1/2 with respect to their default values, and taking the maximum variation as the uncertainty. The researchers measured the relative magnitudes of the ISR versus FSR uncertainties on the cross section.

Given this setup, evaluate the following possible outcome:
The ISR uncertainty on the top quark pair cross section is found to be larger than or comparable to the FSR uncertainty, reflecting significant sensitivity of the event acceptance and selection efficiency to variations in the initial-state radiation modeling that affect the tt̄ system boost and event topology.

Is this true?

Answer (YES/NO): NO